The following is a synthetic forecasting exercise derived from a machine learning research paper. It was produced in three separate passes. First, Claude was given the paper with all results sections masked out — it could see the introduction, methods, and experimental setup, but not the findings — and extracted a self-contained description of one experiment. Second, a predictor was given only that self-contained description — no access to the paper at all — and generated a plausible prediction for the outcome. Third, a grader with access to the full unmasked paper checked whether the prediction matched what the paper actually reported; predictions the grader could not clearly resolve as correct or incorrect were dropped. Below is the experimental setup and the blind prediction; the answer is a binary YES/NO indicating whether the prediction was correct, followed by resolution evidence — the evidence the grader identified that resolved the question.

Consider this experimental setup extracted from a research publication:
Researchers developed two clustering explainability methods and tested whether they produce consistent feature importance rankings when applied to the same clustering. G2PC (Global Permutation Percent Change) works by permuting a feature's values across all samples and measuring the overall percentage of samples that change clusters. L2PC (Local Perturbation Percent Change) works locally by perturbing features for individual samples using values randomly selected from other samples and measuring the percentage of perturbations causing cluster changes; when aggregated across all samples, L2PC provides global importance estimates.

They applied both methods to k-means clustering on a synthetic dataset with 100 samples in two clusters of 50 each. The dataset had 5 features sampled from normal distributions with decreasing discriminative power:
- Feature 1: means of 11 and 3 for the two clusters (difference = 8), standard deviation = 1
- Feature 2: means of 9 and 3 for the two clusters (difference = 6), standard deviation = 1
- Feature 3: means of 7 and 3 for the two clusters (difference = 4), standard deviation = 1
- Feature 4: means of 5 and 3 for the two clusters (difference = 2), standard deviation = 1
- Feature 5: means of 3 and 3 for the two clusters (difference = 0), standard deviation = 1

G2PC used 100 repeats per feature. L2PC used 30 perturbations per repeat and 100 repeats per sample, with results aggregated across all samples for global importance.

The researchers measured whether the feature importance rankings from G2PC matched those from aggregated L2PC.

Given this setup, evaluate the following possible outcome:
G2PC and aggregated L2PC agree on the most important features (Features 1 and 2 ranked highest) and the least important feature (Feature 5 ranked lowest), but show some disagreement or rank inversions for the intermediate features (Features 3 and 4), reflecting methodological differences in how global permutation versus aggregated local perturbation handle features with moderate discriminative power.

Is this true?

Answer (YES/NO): NO